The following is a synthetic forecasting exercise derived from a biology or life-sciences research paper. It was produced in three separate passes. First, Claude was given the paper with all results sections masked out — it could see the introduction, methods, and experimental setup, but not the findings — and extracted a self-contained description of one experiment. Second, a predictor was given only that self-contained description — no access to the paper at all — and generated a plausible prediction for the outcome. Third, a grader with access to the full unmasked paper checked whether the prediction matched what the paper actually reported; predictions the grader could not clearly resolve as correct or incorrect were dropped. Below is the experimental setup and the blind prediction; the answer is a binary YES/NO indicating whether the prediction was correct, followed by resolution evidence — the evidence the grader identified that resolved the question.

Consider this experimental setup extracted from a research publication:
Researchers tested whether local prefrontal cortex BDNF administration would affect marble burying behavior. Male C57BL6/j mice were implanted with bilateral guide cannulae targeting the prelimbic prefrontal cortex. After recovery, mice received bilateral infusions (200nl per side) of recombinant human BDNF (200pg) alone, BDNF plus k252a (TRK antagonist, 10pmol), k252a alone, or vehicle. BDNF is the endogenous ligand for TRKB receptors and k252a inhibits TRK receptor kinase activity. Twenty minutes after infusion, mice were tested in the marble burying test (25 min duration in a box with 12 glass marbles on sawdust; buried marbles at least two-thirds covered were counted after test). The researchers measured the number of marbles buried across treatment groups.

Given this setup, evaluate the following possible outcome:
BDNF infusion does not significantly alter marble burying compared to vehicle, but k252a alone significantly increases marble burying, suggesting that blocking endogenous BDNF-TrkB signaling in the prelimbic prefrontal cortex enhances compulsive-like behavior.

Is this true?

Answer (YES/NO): NO